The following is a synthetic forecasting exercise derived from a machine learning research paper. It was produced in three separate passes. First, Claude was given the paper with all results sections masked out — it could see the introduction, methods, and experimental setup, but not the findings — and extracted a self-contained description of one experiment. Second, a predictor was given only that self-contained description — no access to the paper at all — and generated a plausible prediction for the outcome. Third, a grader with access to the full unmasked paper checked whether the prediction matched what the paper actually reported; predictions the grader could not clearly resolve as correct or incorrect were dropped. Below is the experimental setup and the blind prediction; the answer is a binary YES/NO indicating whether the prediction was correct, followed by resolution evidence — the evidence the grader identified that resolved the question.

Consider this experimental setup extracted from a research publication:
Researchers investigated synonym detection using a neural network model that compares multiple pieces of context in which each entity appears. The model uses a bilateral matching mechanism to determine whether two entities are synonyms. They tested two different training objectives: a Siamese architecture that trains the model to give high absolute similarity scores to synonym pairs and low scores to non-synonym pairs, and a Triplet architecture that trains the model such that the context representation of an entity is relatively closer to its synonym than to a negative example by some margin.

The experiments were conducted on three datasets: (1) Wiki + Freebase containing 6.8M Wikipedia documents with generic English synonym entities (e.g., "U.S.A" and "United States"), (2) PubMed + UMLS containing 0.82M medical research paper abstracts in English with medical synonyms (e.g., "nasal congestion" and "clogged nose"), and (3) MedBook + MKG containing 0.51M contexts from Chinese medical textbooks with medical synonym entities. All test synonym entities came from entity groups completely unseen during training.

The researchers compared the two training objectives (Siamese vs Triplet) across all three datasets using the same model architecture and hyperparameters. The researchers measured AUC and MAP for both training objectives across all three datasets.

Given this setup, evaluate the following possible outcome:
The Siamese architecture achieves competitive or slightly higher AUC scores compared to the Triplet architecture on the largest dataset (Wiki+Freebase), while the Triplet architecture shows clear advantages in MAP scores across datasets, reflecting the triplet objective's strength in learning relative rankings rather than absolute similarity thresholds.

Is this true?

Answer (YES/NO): NO